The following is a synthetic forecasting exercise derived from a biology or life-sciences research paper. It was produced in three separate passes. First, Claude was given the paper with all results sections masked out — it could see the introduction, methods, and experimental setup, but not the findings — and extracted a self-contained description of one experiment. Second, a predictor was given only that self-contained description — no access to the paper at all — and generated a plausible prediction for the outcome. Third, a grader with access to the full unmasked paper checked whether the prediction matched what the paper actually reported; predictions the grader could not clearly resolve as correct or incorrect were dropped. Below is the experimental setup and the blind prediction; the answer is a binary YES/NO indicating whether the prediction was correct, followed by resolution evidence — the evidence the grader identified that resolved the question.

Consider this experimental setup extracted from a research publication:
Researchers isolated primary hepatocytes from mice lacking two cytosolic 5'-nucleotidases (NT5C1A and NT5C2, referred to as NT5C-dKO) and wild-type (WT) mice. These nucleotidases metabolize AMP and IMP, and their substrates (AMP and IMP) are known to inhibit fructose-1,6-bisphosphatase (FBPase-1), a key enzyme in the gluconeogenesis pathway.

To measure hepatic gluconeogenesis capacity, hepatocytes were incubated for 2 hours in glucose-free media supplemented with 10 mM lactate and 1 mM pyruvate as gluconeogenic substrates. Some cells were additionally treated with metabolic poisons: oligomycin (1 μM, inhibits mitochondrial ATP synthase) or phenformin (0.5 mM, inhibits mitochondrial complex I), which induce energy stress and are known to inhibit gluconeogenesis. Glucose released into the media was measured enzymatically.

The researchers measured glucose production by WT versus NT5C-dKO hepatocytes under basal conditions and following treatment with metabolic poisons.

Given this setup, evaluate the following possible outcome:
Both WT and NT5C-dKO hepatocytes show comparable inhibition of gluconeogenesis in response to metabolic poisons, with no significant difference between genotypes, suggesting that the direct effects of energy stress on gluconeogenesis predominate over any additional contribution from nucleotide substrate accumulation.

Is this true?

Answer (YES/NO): NO